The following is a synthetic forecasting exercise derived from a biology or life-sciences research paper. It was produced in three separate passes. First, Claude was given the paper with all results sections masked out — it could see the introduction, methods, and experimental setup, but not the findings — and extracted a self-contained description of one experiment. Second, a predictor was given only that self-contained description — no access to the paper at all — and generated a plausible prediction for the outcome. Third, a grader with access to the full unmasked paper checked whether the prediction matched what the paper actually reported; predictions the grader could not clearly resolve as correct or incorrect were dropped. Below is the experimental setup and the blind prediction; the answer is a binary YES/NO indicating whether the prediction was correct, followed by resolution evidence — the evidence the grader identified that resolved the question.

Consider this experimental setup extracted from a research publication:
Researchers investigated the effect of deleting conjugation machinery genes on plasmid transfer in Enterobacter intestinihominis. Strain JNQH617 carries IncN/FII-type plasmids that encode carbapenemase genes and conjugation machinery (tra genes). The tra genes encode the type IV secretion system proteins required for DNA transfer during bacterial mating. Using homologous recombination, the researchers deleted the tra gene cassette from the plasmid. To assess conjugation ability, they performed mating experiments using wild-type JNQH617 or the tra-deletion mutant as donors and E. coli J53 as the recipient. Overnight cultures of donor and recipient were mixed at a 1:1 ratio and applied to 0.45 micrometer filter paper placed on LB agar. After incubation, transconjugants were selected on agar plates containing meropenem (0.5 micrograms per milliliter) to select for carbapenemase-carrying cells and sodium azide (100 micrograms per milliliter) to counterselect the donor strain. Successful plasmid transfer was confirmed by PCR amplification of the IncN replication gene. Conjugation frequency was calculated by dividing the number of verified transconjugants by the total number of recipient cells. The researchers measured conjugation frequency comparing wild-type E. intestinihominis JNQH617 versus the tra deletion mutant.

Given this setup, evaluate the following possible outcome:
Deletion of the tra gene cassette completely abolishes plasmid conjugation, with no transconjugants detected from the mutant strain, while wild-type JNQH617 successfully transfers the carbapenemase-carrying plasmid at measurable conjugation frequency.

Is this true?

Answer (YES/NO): NO